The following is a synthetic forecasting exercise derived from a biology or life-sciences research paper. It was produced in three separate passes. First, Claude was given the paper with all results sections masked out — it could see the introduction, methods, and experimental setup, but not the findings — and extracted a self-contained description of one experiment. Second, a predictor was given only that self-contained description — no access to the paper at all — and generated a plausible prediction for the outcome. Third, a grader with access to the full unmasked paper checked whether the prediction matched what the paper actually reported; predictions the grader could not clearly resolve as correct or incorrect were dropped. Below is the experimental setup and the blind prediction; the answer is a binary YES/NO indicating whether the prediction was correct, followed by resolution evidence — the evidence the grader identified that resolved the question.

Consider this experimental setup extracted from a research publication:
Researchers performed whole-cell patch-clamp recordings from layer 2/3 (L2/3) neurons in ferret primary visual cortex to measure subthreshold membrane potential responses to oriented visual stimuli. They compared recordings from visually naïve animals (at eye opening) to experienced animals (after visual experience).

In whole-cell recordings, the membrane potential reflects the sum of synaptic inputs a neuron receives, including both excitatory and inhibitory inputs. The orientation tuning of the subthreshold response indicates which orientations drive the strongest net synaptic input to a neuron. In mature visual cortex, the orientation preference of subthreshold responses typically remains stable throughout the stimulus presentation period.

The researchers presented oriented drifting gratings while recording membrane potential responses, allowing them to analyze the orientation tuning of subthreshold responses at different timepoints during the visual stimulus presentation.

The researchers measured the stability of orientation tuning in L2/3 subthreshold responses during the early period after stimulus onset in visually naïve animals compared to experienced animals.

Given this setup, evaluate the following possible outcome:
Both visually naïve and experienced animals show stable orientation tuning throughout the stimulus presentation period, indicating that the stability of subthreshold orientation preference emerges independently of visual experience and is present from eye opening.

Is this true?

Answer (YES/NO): NO